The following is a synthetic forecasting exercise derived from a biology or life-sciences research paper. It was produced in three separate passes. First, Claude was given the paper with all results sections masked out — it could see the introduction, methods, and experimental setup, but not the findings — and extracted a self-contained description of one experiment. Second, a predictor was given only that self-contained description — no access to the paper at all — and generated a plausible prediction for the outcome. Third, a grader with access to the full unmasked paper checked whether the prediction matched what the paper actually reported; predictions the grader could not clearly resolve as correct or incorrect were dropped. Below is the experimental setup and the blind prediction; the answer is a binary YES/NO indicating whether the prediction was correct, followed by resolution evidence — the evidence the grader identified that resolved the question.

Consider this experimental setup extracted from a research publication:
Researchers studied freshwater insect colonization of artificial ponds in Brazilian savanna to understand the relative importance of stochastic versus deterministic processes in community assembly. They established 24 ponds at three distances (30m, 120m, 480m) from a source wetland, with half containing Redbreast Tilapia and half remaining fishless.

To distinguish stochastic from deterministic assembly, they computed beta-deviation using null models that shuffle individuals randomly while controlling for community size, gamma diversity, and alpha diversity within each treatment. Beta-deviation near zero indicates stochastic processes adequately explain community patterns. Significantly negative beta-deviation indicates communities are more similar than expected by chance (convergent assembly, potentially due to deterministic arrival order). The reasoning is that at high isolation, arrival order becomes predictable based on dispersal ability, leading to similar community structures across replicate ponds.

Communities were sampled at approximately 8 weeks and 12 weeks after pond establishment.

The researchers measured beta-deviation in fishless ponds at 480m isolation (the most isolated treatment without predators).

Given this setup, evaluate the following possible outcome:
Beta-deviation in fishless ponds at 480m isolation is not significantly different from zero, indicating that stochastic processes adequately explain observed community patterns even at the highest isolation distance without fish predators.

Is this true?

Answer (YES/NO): NO